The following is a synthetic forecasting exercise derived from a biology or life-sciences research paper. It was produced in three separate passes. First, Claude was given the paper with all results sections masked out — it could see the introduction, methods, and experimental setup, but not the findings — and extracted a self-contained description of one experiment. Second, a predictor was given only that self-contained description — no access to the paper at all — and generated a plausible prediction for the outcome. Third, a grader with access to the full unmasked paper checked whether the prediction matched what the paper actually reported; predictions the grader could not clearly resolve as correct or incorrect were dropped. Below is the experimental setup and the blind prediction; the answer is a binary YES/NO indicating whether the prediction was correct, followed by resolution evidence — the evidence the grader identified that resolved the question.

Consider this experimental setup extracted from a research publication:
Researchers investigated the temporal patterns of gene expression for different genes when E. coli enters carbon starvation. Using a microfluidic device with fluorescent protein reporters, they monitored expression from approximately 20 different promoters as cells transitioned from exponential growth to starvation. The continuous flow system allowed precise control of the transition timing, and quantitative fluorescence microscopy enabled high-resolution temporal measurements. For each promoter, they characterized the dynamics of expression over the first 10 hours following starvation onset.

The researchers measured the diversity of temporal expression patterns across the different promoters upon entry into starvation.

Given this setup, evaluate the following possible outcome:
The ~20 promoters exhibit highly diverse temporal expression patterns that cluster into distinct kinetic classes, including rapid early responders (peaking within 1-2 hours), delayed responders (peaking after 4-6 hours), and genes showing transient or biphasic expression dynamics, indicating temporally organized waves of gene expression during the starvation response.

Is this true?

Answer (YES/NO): NO